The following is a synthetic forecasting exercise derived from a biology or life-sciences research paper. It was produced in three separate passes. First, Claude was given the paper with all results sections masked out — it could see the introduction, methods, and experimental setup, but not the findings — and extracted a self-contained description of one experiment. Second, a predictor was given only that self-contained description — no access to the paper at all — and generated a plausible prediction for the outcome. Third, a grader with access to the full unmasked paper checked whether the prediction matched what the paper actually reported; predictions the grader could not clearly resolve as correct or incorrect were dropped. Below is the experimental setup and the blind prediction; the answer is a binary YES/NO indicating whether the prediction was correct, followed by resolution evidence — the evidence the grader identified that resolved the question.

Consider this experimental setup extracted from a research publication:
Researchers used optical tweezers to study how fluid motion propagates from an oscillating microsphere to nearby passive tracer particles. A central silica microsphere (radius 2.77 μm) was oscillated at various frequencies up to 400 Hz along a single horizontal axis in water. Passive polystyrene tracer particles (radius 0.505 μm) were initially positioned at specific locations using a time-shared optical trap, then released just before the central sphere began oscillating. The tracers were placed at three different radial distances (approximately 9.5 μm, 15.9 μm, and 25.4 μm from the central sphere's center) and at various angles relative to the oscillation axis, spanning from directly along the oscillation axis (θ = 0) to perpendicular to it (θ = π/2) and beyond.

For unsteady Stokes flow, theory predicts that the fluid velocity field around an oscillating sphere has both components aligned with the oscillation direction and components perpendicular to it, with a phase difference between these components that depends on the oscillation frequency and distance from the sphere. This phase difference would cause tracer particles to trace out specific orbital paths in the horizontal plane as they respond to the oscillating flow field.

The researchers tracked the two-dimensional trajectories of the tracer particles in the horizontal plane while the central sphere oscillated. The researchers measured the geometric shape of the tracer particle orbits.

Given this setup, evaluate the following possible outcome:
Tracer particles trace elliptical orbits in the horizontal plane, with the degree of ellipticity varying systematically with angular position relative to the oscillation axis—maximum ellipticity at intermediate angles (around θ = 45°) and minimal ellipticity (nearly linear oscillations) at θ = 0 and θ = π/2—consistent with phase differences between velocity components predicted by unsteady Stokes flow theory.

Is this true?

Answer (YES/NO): YES